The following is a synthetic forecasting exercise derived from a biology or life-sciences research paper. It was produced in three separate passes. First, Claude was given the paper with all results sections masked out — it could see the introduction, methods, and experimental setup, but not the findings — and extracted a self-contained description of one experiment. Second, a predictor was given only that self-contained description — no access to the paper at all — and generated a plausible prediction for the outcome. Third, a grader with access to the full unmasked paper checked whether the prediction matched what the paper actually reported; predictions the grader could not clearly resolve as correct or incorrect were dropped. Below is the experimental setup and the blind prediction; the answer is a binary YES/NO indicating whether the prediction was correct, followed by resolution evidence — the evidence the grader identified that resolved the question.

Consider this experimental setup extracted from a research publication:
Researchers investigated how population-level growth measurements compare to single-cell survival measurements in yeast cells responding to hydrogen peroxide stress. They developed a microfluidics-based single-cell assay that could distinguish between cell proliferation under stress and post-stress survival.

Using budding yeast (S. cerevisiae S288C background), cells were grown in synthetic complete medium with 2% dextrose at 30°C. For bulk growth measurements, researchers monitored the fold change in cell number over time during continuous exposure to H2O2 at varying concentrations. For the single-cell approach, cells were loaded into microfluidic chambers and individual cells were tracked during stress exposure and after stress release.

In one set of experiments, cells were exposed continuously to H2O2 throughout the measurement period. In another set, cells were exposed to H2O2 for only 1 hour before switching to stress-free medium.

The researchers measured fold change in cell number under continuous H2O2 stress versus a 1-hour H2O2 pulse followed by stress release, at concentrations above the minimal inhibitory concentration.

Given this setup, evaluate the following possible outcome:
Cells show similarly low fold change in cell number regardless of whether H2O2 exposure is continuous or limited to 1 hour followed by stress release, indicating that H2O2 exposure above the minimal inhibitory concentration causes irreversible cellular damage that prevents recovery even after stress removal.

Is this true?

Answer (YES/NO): NO